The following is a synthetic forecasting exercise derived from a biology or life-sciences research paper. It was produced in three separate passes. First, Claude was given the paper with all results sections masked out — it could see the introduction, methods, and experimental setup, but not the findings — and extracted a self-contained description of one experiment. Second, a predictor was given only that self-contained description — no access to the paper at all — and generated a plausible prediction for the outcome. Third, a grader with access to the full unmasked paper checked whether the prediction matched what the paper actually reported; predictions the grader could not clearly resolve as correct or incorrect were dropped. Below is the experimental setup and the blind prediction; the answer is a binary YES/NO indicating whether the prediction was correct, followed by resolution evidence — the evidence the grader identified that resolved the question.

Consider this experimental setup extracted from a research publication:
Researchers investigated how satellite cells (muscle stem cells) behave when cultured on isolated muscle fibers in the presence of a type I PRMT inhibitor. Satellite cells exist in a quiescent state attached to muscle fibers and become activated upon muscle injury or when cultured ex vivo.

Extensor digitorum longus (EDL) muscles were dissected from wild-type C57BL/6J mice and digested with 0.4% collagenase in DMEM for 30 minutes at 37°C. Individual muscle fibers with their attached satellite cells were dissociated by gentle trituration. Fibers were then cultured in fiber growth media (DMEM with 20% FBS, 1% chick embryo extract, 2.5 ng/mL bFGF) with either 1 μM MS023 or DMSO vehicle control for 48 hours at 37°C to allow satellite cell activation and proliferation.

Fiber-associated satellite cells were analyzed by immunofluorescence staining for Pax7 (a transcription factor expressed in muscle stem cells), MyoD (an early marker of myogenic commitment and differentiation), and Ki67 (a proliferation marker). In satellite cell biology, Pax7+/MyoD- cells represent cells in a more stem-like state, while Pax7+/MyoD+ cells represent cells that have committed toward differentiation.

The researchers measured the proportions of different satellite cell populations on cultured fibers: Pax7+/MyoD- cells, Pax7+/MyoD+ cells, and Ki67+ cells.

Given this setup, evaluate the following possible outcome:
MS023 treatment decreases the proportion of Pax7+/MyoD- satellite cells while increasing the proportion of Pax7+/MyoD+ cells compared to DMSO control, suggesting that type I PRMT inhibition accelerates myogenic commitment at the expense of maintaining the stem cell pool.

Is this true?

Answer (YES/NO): NO